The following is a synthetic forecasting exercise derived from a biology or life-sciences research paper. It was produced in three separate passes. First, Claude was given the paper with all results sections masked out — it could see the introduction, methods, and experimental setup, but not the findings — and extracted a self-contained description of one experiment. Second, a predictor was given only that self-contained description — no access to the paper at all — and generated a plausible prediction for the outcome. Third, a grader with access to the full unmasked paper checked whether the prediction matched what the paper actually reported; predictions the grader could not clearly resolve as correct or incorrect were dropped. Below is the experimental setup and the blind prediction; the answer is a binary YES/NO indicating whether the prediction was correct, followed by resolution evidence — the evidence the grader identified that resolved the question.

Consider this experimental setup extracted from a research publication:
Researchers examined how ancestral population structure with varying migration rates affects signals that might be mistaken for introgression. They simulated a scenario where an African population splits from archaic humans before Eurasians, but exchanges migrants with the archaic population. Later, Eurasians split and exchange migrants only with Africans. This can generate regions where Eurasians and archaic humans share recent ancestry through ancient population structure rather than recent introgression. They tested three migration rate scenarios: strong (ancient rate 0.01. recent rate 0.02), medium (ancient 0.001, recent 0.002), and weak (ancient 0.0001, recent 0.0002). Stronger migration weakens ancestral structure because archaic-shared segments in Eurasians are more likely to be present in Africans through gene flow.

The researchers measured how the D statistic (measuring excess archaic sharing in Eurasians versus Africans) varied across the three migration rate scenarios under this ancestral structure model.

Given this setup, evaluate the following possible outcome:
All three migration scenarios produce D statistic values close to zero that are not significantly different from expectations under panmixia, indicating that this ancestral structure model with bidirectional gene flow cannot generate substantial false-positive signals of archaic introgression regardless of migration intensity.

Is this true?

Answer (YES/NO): NO